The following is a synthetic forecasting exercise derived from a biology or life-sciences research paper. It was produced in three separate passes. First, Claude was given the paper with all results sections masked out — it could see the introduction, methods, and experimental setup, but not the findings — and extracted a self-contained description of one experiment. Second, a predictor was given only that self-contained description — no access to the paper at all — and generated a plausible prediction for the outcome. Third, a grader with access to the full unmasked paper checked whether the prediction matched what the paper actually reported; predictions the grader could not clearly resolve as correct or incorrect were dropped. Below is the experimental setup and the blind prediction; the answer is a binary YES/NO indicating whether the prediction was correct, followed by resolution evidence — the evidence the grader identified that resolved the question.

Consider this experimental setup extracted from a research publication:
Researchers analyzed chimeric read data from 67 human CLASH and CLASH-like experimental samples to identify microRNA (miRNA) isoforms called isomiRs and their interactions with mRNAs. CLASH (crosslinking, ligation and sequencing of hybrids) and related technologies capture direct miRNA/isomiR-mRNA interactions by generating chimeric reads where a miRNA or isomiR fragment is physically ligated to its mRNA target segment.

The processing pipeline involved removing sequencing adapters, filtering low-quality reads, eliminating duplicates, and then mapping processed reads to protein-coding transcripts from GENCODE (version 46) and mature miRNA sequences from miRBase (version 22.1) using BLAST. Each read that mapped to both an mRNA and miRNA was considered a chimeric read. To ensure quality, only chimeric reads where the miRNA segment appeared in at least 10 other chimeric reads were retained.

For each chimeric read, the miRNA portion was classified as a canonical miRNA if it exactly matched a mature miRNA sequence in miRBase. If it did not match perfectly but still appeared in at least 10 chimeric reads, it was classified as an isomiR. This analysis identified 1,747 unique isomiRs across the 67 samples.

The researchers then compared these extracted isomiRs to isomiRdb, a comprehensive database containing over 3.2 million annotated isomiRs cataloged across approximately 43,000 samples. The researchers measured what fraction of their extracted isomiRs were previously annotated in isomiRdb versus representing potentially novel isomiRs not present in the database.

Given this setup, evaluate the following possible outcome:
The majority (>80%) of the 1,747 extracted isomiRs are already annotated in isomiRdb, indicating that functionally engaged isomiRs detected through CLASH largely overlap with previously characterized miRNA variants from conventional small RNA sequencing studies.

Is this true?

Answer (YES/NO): NO